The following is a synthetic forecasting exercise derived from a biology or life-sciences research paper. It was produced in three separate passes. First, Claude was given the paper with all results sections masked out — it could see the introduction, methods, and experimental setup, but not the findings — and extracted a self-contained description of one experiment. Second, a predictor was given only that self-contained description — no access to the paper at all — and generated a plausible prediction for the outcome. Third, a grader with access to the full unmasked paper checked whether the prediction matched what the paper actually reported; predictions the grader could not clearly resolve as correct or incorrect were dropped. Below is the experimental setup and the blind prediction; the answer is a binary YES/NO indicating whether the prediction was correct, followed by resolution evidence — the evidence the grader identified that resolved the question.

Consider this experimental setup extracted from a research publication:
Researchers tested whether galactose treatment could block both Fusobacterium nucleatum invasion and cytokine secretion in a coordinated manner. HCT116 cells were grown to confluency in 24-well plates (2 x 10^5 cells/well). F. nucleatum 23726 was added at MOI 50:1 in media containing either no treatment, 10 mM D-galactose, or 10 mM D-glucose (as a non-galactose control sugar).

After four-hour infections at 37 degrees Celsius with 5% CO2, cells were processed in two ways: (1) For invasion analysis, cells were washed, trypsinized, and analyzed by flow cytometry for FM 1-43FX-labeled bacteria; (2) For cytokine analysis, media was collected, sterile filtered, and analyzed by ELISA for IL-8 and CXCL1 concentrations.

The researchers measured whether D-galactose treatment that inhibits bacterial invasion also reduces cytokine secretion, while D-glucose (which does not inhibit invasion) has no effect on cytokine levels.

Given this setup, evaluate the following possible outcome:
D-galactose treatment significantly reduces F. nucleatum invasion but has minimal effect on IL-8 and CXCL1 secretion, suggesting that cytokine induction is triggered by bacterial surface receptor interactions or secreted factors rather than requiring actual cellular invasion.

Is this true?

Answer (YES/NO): NO